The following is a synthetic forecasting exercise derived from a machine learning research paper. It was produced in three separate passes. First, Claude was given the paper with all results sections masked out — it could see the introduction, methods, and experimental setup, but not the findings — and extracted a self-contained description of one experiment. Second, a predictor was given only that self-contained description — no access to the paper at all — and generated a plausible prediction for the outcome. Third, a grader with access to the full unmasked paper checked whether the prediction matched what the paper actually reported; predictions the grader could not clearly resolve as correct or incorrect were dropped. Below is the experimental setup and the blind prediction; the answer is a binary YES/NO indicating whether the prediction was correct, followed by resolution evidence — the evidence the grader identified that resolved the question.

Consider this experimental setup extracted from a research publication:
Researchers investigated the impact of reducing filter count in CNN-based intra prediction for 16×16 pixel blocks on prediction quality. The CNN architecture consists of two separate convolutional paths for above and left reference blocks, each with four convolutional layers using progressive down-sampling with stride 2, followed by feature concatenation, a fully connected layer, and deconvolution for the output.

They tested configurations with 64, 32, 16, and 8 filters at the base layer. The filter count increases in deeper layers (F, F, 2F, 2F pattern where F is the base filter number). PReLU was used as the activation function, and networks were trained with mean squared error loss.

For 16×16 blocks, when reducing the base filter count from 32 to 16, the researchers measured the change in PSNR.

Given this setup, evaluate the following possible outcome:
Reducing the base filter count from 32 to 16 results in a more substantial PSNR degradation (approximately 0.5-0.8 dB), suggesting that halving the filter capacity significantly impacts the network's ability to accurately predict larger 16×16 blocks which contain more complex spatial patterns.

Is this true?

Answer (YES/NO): NO